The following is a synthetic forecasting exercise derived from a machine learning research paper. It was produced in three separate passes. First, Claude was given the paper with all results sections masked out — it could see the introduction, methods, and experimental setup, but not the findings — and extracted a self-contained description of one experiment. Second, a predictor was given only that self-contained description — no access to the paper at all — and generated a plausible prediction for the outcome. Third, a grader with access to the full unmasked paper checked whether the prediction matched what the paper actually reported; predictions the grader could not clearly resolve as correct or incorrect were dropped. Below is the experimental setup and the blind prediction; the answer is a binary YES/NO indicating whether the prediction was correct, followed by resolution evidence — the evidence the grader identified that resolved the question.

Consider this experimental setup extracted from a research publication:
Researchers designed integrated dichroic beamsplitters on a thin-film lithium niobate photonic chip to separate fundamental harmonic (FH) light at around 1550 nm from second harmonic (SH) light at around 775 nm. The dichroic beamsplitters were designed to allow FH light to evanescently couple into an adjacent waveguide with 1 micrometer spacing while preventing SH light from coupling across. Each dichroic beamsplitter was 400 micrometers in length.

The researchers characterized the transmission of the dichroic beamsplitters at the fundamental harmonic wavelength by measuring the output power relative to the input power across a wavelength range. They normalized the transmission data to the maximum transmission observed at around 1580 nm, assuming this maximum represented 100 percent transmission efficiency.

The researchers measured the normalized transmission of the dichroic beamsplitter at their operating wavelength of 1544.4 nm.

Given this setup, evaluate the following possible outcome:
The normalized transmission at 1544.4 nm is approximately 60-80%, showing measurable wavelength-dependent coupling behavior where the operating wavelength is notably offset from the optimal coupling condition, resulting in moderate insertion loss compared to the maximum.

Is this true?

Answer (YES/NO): NO